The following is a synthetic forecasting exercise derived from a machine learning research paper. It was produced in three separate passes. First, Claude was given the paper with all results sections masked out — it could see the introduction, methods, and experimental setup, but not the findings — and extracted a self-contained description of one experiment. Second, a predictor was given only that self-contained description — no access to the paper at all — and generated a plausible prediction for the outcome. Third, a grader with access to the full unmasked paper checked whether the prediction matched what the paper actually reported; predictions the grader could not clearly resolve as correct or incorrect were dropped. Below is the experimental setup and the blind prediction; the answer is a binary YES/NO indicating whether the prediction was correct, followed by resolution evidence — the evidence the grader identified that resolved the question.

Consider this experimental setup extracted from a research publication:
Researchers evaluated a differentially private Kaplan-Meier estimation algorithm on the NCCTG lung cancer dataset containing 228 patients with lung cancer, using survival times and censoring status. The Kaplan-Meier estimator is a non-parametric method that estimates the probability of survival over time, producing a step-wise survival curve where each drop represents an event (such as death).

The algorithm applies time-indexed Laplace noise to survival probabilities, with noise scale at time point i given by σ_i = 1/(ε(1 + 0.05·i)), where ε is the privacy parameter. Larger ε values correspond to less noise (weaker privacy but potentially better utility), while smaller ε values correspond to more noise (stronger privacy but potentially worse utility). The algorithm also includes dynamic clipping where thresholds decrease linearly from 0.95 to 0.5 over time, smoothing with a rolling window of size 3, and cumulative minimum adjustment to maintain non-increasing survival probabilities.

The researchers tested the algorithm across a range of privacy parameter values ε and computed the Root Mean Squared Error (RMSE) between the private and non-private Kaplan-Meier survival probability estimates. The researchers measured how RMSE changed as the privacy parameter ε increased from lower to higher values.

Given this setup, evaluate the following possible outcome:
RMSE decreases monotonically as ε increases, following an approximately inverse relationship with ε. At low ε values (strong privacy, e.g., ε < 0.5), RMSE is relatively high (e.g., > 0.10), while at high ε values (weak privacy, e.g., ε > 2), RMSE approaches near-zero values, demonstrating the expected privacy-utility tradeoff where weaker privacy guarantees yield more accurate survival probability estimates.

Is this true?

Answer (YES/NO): NO